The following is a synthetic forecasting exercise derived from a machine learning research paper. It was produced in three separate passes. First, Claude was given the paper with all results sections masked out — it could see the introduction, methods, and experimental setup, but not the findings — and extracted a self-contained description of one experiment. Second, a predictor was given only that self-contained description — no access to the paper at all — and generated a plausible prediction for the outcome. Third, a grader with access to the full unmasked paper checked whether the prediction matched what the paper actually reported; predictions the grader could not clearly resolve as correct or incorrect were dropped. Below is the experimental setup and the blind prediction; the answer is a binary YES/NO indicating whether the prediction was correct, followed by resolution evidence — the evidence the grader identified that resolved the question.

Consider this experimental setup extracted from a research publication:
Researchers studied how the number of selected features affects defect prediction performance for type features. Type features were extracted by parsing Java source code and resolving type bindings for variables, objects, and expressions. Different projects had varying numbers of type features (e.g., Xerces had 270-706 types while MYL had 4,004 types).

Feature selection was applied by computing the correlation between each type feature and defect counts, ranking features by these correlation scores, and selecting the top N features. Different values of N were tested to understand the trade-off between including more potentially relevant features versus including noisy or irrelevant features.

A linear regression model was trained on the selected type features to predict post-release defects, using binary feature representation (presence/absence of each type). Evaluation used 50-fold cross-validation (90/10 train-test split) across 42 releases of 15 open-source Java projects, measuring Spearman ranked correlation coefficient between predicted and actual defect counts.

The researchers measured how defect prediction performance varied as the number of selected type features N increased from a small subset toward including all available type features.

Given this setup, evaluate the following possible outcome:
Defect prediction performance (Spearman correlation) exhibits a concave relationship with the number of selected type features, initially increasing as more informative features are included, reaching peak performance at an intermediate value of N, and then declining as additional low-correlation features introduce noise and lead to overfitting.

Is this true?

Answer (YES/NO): NO